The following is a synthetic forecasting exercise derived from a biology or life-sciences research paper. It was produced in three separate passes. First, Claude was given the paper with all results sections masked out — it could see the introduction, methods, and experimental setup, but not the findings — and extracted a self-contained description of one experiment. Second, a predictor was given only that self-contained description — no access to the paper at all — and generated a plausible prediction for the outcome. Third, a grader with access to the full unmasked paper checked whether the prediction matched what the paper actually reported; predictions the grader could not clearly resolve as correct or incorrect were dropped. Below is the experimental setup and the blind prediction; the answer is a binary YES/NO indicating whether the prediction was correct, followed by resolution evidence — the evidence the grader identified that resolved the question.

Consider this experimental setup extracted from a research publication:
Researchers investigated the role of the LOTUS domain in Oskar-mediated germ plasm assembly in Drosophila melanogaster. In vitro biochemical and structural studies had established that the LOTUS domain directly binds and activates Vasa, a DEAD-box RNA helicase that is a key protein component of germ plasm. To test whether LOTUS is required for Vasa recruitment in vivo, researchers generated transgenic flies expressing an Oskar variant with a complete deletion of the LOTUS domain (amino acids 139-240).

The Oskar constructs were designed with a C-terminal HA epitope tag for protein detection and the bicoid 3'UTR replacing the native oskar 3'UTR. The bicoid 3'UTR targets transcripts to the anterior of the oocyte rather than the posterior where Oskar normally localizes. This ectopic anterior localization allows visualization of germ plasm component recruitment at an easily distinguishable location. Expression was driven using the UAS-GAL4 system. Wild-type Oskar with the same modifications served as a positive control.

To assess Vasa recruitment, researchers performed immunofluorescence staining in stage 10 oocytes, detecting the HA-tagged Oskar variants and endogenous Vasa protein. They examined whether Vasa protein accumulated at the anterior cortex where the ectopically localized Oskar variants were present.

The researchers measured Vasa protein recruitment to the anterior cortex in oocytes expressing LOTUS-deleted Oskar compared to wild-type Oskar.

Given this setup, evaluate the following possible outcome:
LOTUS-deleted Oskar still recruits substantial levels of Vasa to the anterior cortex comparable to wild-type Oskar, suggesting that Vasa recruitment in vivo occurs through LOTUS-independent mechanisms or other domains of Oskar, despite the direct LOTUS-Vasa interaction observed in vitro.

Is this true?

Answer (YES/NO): NO